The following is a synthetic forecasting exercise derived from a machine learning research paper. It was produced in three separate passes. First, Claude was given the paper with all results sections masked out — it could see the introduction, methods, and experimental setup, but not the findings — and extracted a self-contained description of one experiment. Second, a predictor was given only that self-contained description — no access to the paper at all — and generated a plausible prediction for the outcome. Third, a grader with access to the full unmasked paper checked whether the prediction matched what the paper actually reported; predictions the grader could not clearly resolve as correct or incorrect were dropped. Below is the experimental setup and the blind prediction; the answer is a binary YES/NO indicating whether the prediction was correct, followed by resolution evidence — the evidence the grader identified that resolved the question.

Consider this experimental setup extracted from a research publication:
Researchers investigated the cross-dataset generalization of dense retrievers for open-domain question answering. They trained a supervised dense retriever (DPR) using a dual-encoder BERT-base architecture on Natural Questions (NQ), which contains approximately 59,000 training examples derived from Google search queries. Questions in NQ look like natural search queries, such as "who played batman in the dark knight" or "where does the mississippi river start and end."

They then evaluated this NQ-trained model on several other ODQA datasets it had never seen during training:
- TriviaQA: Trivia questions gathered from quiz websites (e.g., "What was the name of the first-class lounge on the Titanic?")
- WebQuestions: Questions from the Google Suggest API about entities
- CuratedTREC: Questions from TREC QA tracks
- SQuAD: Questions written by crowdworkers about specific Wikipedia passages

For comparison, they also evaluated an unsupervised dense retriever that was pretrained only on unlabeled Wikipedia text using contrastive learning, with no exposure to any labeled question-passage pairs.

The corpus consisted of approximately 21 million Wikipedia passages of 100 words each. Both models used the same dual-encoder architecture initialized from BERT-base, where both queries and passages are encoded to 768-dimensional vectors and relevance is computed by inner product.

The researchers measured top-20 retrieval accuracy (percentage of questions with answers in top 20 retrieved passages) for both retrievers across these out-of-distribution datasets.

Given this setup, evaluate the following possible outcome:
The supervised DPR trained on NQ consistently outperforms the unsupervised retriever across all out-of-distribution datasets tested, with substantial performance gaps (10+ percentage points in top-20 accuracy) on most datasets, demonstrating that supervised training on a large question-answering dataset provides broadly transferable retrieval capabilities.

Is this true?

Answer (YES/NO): NO